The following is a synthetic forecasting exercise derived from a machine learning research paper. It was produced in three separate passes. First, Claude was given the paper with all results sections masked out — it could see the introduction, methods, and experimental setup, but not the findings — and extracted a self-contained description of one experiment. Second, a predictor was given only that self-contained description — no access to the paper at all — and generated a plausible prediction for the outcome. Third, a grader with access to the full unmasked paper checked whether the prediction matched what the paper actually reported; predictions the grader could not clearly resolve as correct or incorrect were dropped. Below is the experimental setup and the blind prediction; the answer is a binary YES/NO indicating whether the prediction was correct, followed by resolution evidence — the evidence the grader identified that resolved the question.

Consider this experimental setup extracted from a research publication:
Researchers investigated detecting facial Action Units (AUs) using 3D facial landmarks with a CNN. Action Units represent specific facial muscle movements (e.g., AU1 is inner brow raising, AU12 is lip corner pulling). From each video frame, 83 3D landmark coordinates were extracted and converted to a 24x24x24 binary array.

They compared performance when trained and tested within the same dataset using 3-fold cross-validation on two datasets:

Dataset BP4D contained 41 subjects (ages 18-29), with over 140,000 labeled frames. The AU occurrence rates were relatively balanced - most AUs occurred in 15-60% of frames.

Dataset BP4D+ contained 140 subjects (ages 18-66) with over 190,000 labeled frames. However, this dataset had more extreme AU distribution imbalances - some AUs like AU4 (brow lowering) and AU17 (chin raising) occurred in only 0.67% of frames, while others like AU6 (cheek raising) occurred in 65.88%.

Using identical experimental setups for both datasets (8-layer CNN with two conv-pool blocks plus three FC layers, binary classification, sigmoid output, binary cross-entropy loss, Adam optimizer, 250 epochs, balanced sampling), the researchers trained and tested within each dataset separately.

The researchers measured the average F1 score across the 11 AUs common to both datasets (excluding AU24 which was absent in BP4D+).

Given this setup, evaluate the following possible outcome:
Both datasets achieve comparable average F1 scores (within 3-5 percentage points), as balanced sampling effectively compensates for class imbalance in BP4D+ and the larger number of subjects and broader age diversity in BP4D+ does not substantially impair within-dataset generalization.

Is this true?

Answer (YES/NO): NO